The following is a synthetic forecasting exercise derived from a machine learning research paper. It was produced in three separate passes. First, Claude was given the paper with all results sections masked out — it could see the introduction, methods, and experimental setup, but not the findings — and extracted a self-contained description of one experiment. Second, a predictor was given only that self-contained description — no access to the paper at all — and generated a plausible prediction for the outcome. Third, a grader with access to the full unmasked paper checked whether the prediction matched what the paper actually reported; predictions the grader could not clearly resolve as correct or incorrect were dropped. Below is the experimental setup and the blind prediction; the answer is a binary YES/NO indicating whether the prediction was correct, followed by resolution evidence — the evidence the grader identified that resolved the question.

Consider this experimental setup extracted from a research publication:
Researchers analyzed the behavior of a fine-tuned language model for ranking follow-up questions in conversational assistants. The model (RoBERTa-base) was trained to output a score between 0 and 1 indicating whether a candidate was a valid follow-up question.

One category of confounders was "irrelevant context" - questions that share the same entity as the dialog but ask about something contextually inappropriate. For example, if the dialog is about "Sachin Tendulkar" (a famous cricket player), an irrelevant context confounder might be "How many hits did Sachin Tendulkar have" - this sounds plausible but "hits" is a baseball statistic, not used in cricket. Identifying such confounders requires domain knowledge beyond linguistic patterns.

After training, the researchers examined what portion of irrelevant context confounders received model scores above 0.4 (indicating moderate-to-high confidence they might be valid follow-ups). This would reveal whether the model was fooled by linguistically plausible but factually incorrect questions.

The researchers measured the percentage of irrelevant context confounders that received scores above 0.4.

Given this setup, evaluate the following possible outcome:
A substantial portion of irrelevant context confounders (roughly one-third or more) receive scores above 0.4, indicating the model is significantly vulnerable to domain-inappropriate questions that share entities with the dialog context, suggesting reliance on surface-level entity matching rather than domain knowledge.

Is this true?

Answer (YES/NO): NO